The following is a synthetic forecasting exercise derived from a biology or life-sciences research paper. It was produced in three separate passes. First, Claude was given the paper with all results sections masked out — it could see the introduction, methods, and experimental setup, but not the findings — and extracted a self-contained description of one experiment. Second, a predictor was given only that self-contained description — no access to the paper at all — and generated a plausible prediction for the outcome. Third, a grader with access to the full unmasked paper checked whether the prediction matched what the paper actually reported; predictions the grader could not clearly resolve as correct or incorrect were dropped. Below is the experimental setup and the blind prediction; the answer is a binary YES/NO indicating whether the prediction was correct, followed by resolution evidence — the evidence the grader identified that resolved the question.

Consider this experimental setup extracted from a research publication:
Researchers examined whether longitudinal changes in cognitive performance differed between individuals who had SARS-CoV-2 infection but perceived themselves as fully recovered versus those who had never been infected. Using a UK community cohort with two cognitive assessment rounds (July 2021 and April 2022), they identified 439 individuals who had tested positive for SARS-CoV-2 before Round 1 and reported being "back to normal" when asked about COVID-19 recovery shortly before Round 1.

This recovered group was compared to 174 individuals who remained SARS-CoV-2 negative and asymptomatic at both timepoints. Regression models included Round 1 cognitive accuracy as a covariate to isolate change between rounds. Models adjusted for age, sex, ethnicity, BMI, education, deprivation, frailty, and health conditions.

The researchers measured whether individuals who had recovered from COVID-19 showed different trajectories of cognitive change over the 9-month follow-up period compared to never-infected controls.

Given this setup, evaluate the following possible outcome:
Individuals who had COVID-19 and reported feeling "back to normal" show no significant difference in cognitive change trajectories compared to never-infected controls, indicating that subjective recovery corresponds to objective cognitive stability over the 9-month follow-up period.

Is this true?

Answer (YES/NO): YES